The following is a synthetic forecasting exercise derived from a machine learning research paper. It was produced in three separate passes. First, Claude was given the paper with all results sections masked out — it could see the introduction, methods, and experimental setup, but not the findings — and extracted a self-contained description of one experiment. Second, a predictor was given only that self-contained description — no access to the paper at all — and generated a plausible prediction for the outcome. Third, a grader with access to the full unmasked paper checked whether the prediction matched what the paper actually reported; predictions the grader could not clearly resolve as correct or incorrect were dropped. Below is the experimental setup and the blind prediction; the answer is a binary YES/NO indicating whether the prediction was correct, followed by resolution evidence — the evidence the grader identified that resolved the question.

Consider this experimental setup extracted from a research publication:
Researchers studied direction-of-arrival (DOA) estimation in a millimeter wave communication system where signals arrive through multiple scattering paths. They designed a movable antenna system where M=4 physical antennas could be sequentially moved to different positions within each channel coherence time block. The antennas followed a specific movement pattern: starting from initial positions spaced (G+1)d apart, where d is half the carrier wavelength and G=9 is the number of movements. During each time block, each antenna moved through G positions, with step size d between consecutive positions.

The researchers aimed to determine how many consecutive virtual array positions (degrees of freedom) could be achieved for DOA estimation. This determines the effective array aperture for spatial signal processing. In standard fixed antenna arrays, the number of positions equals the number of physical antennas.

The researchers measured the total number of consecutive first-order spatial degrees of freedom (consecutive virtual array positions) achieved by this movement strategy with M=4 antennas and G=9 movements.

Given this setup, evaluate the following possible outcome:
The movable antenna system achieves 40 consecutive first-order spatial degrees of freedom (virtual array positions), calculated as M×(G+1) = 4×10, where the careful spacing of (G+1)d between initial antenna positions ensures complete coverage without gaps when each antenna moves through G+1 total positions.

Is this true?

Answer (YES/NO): YES